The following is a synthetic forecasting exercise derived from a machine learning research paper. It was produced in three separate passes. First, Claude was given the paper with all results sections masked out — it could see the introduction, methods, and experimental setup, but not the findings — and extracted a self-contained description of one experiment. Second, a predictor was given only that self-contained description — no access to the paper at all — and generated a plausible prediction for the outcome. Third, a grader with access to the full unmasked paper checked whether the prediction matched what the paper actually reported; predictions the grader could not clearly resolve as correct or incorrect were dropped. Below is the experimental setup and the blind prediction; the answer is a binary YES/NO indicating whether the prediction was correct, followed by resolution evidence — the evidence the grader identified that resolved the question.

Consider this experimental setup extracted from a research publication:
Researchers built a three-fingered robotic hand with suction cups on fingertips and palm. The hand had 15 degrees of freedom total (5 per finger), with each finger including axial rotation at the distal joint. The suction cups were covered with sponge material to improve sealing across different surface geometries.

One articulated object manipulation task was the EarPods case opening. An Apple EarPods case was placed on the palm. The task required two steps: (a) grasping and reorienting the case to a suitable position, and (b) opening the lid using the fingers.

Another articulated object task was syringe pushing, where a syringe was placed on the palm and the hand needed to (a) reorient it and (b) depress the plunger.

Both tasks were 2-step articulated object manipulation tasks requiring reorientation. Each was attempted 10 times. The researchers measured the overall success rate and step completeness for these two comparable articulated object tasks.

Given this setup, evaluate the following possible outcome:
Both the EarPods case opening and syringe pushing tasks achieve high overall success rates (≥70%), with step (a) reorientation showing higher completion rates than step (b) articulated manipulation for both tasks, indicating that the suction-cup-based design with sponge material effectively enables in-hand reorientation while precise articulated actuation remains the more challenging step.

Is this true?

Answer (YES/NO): NO